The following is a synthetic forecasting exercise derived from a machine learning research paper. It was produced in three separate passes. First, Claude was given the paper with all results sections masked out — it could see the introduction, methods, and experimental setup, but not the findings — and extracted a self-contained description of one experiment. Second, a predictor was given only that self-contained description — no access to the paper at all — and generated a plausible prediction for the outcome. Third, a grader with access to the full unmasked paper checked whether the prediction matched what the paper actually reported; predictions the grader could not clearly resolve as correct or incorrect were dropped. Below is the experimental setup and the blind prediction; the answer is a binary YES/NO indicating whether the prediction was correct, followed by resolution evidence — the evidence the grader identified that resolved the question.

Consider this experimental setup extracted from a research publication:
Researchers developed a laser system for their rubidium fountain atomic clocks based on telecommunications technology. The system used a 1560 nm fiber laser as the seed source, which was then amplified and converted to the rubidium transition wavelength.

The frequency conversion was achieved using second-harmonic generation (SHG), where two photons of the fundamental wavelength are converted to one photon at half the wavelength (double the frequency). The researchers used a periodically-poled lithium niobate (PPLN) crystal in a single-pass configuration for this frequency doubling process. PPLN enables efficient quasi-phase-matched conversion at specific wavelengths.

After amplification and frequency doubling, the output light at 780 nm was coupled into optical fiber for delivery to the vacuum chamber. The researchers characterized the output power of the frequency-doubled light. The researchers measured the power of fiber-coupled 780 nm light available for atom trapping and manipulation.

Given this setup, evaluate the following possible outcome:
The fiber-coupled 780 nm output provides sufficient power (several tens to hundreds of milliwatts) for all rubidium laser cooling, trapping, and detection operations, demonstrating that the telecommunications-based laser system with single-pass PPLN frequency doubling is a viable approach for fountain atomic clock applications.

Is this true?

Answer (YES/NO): NO